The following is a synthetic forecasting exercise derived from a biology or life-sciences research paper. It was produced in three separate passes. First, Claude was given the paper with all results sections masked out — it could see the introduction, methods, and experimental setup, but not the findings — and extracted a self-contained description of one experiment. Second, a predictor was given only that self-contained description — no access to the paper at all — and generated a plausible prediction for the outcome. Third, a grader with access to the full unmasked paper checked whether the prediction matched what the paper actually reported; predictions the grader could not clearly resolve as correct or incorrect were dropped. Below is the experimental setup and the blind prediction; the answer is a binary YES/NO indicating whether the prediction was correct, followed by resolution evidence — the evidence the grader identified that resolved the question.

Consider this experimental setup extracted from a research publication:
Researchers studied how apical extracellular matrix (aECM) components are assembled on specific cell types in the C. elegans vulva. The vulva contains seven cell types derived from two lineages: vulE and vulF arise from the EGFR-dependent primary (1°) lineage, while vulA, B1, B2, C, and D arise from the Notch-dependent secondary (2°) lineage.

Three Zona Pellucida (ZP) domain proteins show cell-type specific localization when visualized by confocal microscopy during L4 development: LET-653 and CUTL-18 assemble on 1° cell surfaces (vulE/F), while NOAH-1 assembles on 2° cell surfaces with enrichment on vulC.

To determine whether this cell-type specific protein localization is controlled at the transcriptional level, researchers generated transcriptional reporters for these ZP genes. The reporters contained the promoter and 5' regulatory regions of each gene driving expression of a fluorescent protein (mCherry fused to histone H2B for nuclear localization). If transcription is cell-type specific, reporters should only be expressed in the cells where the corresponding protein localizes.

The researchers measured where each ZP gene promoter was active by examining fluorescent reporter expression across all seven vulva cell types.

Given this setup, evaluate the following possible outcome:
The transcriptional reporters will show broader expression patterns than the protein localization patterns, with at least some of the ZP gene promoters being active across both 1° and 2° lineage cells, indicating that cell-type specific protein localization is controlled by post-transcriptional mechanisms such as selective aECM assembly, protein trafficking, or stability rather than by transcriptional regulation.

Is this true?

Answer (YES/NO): YES